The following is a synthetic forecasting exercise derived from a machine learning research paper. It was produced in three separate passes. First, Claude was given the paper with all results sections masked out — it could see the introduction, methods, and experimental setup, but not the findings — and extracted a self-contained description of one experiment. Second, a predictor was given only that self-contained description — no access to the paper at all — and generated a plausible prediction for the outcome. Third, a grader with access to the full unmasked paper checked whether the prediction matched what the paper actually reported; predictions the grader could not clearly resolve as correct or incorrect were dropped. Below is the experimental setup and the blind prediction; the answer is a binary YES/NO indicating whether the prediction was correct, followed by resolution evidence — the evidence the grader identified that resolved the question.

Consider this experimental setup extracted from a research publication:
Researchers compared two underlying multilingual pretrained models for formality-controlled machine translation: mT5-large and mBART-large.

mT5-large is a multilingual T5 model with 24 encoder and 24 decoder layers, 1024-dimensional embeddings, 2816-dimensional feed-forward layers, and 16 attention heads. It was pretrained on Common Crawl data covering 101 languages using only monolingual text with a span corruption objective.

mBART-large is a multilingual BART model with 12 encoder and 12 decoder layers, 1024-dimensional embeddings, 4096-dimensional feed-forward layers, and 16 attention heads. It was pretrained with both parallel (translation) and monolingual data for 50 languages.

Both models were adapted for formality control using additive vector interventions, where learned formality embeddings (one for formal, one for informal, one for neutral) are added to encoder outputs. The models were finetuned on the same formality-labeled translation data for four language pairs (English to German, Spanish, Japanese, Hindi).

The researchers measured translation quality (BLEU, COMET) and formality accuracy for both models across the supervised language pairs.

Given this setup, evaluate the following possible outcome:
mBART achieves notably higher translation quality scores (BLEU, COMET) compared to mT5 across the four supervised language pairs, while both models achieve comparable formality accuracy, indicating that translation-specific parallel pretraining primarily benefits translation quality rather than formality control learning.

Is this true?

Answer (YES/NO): NO